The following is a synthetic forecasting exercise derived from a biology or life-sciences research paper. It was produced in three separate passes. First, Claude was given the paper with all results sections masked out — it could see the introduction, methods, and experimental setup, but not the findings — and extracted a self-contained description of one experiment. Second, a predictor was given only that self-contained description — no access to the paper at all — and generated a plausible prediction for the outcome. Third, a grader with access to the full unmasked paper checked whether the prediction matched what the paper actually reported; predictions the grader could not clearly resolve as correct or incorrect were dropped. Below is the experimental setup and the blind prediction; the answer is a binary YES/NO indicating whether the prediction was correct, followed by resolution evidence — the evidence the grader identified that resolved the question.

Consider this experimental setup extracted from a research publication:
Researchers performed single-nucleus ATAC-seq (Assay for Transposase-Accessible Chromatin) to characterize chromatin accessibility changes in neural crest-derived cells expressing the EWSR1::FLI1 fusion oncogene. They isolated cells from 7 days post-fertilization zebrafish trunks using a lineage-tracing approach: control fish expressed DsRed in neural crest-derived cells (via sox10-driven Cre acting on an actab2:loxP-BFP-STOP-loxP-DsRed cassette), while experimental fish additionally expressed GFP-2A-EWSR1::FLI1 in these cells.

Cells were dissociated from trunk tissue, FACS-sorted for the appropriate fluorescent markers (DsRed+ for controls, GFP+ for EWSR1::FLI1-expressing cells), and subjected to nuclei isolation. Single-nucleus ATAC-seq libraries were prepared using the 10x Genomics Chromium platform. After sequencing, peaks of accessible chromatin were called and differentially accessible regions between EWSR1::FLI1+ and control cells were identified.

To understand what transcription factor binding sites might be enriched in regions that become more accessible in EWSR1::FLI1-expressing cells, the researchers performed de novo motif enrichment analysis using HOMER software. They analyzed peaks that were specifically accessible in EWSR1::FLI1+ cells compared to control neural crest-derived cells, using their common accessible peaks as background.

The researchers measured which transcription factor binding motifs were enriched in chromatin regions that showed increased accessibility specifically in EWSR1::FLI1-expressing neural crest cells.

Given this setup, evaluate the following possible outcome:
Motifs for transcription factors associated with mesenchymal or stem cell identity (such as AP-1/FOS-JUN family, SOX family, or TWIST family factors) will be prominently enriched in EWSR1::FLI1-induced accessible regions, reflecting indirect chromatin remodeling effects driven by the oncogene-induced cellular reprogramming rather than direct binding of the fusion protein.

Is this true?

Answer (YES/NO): NO